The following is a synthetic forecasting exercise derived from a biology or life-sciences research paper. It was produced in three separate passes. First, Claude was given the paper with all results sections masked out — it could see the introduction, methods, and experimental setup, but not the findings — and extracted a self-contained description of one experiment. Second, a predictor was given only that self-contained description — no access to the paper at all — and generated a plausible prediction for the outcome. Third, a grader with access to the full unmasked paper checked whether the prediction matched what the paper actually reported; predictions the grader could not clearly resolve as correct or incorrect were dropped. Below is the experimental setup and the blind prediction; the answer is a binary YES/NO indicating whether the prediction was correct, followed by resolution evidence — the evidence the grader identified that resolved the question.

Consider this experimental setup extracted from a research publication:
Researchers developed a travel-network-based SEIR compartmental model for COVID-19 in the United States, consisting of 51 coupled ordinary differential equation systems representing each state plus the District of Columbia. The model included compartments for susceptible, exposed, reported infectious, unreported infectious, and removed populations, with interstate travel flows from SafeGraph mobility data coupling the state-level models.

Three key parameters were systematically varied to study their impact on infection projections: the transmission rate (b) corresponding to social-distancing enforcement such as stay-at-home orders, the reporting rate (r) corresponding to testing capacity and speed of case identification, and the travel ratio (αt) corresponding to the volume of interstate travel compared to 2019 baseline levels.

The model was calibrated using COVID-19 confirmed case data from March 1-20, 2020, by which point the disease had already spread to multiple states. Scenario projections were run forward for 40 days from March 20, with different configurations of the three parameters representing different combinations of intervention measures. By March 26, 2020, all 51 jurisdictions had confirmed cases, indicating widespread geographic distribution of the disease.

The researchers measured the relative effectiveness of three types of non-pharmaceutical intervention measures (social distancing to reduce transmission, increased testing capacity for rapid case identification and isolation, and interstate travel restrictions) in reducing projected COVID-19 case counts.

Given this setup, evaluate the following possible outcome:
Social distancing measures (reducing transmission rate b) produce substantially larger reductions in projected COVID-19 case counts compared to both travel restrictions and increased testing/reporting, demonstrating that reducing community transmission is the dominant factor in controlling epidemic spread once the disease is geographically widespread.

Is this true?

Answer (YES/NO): NO